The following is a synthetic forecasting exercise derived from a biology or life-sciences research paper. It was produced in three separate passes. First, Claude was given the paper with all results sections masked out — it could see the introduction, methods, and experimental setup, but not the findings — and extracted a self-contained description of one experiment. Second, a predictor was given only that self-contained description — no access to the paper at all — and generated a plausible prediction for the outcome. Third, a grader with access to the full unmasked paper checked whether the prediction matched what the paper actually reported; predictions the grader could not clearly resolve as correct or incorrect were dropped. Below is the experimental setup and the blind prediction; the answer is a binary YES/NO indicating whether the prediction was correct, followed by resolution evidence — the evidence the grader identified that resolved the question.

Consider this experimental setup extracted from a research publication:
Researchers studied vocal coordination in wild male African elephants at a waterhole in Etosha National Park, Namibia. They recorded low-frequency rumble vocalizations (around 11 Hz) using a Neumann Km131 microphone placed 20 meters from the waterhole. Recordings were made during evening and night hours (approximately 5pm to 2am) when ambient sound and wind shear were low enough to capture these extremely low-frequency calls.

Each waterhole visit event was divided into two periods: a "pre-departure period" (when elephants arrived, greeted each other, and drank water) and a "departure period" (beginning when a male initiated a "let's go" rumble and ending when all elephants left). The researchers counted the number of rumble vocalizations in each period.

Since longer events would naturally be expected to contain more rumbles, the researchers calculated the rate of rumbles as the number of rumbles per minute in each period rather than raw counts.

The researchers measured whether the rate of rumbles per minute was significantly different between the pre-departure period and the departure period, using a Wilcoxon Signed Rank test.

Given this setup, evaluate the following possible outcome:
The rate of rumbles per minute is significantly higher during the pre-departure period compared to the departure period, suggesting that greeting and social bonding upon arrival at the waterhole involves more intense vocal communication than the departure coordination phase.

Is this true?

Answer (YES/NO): NO